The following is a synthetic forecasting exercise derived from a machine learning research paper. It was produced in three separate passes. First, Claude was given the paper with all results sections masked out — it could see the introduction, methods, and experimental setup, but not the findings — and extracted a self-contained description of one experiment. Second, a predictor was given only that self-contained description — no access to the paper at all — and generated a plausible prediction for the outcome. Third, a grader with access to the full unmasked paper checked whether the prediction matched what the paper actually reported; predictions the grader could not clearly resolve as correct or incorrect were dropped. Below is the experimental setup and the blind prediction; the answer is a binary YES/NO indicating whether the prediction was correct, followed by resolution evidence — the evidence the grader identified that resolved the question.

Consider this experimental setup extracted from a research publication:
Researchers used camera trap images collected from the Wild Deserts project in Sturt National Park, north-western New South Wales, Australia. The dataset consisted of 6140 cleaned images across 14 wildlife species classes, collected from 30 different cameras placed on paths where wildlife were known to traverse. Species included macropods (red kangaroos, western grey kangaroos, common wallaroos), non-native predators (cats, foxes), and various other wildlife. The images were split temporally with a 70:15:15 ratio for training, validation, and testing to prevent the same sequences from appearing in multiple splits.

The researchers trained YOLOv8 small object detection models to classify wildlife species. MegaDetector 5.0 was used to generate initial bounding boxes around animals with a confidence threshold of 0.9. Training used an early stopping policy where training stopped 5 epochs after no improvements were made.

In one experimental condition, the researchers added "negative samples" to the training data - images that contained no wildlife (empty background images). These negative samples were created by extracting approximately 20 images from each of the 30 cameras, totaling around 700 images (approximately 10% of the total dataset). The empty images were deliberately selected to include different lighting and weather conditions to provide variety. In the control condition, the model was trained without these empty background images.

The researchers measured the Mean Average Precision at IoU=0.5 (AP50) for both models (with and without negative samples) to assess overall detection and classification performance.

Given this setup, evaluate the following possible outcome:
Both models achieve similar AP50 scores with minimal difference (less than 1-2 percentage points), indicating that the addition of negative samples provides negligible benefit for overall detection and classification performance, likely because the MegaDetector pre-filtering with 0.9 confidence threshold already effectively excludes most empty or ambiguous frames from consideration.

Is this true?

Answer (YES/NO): NO